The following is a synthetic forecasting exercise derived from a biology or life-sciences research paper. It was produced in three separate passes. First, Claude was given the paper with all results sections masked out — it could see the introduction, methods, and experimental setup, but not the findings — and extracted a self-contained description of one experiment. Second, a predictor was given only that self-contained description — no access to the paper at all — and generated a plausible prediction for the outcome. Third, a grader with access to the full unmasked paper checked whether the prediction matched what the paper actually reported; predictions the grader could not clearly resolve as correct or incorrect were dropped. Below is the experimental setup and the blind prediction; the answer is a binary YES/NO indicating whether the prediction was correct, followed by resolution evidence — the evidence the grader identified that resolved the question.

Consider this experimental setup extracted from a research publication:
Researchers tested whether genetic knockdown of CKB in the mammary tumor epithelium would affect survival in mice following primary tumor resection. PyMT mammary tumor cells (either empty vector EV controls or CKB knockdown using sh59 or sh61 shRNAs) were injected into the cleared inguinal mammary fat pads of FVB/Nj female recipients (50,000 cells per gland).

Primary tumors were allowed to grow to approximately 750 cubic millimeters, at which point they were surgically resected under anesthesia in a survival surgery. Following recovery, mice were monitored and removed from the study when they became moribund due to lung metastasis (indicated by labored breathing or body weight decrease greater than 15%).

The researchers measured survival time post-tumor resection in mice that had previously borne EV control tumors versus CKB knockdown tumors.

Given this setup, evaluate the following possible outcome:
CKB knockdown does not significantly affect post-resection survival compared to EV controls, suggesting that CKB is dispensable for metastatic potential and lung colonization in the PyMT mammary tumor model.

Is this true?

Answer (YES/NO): NO